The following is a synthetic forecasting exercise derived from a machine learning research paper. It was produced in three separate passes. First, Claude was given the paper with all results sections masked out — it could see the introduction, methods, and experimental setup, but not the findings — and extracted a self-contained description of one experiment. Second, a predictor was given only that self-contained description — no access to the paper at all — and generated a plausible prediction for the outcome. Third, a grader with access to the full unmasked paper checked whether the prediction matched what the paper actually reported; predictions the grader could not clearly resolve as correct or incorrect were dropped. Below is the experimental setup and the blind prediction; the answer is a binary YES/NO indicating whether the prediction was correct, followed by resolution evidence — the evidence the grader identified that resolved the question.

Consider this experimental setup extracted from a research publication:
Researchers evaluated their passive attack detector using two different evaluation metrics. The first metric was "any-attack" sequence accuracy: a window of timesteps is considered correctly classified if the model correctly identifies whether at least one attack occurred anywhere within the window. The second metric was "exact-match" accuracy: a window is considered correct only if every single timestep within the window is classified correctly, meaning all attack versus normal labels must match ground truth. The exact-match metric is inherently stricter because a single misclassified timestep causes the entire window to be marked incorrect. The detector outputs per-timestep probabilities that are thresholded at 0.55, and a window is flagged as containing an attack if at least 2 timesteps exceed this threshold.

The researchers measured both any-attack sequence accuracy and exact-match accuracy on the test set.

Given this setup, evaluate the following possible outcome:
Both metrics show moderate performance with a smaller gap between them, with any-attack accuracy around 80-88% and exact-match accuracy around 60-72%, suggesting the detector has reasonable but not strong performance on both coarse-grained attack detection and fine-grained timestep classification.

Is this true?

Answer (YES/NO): NO